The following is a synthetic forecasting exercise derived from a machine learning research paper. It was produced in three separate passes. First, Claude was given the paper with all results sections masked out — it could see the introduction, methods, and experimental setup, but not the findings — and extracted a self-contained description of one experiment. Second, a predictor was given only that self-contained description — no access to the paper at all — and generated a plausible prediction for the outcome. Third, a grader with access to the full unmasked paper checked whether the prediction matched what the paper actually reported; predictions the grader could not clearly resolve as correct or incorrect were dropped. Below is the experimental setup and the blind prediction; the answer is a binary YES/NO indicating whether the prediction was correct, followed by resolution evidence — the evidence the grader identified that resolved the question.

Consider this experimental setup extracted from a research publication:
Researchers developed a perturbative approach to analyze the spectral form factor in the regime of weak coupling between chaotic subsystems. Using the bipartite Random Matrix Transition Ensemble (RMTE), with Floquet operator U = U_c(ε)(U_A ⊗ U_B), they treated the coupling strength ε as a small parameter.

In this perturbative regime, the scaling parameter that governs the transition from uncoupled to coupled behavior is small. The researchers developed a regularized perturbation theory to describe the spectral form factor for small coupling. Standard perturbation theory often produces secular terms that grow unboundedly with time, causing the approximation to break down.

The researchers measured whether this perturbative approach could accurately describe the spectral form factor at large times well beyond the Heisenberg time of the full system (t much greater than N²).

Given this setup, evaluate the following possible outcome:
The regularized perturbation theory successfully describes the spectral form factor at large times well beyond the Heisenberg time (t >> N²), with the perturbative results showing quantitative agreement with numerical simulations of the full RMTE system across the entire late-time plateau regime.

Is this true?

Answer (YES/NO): YES